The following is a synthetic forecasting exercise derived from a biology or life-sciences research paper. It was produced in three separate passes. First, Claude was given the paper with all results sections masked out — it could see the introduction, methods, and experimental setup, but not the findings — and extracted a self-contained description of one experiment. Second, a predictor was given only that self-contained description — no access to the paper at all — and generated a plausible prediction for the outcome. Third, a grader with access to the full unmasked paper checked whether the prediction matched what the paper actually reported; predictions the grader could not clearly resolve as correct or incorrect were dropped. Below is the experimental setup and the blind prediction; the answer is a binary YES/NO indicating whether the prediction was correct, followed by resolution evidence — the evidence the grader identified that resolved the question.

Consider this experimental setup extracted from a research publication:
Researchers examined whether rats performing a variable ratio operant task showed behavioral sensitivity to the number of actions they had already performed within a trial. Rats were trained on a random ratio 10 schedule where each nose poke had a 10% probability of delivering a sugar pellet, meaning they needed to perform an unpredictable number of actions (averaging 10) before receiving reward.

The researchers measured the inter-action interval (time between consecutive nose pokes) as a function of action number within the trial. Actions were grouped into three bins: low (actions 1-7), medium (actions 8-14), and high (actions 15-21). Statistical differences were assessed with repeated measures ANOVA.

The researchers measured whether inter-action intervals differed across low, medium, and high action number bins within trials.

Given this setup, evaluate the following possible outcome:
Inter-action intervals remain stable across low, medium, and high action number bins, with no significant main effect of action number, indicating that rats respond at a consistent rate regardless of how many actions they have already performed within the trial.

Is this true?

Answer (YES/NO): NO